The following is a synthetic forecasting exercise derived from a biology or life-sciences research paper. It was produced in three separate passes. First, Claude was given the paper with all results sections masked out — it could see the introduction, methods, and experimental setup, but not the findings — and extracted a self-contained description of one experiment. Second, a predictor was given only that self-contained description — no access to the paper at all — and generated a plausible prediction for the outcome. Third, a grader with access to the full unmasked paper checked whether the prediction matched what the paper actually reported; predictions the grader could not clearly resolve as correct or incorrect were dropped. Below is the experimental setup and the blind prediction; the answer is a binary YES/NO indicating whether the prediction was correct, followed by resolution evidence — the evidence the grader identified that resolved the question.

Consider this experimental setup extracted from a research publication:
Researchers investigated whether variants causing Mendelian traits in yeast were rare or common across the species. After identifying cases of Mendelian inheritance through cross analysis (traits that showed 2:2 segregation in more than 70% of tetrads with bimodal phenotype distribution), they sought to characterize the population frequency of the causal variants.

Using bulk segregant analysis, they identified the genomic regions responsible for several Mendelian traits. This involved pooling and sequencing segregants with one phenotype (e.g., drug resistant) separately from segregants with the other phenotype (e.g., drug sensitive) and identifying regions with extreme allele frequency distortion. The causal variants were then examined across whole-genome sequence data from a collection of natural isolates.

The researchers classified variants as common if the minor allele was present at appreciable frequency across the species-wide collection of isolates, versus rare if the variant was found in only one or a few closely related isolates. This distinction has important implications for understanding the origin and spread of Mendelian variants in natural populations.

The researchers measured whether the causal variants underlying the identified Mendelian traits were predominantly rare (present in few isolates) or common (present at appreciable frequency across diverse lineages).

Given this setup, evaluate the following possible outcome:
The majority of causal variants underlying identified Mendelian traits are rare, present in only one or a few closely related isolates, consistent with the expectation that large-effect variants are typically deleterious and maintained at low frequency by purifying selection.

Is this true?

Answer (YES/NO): NO